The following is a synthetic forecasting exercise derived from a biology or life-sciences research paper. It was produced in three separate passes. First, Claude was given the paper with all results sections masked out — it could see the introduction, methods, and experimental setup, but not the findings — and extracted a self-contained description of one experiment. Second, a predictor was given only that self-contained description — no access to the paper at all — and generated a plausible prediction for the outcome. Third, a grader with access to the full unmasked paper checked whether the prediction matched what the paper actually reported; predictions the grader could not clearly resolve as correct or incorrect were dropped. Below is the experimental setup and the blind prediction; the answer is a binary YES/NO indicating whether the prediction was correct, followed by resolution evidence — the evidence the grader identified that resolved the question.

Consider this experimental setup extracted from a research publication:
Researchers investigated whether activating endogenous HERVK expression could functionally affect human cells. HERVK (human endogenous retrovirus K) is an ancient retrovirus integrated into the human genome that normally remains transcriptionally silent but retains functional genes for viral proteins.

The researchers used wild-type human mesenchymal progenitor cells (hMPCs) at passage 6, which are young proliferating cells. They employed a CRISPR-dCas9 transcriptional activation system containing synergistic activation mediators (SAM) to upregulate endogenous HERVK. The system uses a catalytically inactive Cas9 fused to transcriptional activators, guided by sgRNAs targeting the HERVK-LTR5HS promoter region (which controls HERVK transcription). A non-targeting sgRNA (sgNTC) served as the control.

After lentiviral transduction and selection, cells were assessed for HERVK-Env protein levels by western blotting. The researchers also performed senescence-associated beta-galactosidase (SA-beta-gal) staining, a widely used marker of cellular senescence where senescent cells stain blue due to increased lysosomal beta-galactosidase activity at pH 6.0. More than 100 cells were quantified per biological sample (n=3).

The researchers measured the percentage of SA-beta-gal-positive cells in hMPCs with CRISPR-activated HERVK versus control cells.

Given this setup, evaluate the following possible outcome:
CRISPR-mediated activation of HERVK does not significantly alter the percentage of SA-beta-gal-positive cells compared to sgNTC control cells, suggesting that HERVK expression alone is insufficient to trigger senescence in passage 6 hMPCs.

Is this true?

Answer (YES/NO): NO